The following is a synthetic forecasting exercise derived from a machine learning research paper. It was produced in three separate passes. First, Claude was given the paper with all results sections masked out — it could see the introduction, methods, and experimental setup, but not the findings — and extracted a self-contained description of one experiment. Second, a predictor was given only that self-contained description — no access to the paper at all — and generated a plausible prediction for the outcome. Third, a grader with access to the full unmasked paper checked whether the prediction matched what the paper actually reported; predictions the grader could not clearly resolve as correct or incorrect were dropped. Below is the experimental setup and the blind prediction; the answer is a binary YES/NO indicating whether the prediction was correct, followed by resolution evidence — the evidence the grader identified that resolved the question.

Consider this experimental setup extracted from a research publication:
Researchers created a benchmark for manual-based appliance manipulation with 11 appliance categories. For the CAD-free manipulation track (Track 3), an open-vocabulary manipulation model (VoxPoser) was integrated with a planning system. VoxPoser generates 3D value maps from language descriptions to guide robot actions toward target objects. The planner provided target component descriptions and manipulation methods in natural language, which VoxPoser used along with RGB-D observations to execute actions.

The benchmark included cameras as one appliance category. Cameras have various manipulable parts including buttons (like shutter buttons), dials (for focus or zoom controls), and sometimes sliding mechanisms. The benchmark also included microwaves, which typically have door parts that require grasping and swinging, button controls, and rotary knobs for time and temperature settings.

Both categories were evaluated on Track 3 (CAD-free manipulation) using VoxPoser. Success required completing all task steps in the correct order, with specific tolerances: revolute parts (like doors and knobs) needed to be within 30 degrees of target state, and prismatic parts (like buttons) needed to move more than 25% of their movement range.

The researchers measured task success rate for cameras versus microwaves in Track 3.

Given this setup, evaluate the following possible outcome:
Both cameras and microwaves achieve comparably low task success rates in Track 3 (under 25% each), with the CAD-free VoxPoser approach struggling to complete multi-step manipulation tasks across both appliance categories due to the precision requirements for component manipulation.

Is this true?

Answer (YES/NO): NO